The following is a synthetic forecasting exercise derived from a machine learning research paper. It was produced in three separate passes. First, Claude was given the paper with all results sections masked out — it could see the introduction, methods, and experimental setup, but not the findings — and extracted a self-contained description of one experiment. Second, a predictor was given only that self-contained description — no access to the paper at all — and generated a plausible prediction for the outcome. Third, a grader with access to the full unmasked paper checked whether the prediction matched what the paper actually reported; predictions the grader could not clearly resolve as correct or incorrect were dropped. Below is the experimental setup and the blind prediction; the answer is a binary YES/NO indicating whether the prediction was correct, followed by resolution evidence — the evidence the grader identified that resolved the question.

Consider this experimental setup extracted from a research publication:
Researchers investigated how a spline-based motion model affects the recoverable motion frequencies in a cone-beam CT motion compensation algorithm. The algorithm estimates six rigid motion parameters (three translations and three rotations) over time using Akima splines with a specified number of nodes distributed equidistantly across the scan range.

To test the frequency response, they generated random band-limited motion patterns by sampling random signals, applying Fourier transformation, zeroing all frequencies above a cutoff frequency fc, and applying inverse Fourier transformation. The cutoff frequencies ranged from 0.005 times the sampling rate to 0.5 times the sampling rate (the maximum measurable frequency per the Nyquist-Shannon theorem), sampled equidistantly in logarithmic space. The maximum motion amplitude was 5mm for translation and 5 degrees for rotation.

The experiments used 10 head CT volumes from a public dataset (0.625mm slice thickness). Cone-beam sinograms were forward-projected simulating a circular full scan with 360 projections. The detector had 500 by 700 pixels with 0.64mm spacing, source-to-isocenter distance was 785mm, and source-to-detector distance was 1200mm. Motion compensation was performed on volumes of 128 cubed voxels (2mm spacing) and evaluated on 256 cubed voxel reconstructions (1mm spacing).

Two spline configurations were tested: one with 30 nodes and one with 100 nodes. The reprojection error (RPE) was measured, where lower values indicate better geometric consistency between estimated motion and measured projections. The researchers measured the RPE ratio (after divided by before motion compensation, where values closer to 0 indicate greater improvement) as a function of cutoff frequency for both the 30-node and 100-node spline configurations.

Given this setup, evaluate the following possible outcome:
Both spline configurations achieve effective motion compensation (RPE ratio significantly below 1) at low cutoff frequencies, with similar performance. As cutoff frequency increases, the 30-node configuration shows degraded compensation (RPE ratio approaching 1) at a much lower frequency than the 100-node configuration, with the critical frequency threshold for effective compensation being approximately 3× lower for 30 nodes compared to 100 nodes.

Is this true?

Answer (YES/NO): YES